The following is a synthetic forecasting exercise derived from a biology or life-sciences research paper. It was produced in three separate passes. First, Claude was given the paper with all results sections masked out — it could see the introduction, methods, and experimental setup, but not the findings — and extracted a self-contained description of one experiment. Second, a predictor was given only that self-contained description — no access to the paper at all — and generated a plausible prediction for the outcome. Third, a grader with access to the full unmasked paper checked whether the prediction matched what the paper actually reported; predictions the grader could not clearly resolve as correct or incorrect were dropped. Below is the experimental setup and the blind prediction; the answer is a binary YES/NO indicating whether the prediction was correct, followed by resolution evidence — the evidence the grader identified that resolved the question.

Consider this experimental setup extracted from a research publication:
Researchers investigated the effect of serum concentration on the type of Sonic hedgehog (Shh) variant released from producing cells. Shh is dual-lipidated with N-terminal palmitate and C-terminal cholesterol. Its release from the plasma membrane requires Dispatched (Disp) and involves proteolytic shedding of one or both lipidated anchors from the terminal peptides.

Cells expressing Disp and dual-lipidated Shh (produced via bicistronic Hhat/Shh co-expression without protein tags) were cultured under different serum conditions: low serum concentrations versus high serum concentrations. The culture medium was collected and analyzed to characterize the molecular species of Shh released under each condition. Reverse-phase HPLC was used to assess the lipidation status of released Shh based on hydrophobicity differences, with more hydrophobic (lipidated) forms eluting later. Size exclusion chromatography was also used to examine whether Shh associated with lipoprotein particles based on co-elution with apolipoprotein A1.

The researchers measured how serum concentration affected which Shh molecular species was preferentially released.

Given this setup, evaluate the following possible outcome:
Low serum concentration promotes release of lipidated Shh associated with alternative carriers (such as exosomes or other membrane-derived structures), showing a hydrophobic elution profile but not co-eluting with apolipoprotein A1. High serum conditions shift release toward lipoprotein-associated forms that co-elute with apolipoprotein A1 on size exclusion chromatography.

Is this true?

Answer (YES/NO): NO